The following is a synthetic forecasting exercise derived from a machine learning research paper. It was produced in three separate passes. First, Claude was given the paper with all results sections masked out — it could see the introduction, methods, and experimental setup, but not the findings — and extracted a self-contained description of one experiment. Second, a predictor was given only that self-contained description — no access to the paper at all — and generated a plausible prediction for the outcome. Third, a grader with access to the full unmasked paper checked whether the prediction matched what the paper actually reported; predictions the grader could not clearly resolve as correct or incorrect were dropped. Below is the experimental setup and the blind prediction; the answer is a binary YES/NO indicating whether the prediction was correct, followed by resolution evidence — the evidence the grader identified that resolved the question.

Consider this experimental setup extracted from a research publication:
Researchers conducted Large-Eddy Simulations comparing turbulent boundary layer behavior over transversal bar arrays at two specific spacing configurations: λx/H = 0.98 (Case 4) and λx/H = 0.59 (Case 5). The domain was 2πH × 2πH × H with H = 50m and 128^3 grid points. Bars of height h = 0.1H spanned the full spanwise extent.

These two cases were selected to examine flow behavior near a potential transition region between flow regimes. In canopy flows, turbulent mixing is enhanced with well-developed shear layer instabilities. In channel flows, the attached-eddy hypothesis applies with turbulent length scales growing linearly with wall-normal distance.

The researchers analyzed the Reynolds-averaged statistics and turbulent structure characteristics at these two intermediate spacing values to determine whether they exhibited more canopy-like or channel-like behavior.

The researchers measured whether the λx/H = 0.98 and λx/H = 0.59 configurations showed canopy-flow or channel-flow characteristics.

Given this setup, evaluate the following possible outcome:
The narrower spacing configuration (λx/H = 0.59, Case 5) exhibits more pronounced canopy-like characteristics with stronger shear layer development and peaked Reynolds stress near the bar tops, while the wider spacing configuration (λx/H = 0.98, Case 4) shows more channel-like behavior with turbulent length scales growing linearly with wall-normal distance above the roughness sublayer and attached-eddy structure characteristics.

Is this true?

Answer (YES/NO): NO